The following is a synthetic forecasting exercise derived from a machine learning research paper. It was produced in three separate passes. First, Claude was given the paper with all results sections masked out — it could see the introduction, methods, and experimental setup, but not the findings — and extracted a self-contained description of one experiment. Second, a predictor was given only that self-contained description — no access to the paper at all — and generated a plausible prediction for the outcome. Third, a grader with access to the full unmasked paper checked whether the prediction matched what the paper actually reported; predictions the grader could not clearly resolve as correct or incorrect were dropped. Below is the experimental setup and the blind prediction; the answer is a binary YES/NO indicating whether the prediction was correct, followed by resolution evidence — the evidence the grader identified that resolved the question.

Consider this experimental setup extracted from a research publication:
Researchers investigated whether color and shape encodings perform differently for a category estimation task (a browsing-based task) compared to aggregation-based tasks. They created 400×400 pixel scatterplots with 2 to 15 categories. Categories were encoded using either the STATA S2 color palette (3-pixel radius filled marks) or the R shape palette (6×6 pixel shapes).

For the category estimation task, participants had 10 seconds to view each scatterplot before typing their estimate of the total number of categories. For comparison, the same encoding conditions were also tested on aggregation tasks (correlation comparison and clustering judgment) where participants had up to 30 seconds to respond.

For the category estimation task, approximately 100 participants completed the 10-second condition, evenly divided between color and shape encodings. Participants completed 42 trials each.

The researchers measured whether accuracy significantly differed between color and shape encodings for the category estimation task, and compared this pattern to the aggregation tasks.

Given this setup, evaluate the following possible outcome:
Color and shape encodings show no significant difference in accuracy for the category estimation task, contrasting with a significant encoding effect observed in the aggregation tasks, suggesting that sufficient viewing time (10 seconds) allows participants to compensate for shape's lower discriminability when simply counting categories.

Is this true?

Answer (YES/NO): YES